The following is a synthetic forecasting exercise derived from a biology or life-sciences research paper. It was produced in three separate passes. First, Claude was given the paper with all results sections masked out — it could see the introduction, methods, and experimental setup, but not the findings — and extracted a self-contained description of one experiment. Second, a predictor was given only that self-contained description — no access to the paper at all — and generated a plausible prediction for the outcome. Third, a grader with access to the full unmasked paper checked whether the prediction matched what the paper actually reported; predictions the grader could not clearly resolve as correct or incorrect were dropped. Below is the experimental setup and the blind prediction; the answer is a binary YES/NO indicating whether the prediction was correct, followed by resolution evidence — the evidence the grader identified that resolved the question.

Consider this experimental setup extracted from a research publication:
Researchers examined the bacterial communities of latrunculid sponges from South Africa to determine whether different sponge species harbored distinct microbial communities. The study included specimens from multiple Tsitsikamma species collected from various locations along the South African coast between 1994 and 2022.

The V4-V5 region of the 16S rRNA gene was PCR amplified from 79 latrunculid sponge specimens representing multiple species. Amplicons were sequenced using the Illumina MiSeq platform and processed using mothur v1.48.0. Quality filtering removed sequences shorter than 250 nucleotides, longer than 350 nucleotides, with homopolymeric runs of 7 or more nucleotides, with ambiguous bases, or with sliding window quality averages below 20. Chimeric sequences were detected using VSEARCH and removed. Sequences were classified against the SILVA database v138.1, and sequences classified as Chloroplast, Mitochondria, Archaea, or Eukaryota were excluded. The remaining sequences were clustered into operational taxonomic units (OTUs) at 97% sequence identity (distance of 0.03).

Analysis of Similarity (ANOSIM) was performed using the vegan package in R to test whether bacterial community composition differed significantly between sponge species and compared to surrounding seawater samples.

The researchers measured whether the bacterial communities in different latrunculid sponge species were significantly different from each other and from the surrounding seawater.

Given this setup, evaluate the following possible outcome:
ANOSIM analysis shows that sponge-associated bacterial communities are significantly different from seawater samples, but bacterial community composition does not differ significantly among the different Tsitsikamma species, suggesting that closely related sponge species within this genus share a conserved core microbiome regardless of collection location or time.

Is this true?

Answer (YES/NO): NO